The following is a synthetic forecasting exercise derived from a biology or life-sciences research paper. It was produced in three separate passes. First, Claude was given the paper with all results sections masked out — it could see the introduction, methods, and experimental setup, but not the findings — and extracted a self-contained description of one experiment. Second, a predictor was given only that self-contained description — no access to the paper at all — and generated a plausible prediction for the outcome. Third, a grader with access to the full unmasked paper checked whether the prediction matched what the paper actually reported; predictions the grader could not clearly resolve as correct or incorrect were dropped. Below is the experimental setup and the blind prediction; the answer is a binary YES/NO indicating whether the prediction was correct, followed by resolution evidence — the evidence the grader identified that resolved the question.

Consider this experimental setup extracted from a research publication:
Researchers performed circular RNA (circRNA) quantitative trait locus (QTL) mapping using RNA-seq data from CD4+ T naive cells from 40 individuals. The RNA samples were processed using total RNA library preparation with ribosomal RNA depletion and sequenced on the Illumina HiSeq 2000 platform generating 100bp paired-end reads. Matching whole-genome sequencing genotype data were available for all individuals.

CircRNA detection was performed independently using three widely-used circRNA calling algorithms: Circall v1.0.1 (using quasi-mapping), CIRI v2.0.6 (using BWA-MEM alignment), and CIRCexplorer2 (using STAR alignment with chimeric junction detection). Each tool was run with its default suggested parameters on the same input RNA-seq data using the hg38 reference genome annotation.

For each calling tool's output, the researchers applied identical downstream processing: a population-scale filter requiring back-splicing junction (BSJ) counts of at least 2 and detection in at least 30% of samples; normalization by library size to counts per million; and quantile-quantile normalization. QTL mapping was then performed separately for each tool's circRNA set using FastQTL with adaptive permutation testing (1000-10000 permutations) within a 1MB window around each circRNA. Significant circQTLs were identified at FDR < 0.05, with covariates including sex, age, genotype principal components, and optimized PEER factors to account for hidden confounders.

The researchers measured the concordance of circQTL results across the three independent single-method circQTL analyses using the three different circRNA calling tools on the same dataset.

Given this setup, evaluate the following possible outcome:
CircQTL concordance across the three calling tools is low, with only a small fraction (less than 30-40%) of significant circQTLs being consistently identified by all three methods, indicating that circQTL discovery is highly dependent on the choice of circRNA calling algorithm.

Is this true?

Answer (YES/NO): YES